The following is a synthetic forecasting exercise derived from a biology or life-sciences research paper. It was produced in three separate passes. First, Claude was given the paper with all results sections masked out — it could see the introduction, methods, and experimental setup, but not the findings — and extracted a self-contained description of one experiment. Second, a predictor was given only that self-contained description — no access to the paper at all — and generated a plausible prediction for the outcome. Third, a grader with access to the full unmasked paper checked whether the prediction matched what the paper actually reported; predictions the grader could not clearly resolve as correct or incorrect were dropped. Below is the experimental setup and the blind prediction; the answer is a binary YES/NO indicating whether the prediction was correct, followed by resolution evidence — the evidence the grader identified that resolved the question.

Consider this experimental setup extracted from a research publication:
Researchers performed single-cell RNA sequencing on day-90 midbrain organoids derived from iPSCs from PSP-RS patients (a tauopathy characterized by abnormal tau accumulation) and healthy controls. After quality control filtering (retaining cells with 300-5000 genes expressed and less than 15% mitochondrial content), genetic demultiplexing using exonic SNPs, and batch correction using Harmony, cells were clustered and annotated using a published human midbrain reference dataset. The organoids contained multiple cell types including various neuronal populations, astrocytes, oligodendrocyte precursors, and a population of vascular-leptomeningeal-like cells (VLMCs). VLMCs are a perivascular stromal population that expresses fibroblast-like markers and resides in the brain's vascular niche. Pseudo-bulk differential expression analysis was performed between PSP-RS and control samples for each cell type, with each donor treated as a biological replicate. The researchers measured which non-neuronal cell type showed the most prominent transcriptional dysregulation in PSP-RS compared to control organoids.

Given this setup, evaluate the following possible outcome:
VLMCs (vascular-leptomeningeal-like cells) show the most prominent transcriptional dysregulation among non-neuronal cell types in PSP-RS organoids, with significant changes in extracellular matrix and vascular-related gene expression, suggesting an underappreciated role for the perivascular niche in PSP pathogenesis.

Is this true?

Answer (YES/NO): YES